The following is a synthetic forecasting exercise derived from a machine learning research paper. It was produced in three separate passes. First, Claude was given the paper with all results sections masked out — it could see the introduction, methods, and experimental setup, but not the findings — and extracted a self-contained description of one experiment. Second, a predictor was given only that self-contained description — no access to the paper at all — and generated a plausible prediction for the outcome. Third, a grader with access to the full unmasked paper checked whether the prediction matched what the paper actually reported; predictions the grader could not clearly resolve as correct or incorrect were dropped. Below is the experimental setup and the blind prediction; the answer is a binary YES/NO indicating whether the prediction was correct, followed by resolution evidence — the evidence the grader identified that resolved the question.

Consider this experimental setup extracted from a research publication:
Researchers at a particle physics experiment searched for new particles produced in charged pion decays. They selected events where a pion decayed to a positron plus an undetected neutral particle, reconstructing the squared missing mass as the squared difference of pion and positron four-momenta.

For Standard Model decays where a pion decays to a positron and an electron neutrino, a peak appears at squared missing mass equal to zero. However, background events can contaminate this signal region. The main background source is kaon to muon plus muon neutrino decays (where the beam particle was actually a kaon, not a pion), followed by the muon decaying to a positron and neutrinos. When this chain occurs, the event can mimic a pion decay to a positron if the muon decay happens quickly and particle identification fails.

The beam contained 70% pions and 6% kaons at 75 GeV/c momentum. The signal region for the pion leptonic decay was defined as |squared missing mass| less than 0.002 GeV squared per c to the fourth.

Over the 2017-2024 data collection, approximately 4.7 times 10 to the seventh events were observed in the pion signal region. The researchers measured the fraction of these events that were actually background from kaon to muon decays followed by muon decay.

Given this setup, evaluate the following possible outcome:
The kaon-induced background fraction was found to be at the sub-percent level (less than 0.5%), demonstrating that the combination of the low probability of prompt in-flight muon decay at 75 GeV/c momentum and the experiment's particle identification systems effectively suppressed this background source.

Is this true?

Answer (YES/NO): NO